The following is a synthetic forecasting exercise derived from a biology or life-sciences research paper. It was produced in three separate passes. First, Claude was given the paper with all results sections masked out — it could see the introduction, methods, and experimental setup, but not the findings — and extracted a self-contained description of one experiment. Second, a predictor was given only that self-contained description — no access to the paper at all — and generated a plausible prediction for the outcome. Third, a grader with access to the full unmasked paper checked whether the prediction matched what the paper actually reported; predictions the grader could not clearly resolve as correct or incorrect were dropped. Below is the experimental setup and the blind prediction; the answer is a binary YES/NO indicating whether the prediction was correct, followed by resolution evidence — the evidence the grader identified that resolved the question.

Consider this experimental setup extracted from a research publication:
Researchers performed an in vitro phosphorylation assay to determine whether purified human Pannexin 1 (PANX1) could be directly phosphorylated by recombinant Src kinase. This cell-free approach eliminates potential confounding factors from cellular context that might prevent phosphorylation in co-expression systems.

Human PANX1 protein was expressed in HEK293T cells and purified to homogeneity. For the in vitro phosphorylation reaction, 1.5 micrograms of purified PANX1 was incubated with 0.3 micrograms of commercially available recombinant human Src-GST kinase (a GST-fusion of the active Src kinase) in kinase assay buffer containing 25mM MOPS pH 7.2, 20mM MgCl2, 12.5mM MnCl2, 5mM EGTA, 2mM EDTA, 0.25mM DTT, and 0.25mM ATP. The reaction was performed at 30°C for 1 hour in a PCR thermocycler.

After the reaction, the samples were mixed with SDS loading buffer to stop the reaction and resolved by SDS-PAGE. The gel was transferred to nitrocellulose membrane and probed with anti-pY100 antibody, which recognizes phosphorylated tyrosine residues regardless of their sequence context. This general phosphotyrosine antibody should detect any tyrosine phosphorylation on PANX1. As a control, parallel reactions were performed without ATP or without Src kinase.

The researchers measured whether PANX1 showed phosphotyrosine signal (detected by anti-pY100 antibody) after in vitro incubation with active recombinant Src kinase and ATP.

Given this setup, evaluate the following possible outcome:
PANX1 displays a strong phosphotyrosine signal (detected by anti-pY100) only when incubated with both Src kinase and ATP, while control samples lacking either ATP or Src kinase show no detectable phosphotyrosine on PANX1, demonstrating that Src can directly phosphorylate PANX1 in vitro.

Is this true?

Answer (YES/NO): NO